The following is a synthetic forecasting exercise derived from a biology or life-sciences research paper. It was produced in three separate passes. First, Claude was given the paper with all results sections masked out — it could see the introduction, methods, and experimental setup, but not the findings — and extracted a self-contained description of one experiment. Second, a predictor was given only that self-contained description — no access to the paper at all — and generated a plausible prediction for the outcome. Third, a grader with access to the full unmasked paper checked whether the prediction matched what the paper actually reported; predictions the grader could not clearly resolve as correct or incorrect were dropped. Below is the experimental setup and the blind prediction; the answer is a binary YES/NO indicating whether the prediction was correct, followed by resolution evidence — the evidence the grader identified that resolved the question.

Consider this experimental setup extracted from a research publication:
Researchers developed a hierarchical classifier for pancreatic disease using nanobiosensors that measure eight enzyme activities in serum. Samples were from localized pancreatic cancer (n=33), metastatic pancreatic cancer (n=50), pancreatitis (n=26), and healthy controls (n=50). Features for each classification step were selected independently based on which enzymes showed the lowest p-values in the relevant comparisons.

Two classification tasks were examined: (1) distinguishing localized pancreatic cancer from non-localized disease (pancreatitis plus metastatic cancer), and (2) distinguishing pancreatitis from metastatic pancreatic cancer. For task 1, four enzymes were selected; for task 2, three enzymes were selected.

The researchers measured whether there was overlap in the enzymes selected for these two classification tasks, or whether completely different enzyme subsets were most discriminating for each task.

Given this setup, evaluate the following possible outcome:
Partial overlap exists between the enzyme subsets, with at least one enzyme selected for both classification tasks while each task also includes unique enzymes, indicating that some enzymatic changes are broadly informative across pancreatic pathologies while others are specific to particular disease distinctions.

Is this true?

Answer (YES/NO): YES